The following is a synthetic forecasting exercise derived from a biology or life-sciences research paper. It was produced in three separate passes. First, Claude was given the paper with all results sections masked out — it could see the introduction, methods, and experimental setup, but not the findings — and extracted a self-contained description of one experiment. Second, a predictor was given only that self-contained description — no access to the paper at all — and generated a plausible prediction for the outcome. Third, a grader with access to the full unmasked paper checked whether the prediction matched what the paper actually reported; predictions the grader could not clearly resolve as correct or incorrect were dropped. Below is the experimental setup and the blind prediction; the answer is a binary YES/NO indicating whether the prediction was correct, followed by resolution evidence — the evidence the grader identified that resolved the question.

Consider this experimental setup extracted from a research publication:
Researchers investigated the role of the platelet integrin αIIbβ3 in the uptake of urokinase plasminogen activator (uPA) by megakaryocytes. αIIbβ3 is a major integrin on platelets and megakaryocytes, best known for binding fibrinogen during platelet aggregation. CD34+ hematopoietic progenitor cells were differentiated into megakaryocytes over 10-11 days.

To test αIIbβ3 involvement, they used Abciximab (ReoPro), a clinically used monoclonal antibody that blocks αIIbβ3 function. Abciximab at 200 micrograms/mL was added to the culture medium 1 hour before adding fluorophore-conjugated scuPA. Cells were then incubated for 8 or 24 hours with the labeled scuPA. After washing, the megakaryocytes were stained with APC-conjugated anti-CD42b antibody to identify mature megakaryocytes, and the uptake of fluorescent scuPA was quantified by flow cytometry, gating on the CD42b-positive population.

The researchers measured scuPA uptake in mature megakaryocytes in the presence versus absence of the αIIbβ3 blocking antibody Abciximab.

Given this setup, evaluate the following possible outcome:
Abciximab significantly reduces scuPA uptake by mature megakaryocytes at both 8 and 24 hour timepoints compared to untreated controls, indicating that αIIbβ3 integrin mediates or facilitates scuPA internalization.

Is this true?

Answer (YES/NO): YES